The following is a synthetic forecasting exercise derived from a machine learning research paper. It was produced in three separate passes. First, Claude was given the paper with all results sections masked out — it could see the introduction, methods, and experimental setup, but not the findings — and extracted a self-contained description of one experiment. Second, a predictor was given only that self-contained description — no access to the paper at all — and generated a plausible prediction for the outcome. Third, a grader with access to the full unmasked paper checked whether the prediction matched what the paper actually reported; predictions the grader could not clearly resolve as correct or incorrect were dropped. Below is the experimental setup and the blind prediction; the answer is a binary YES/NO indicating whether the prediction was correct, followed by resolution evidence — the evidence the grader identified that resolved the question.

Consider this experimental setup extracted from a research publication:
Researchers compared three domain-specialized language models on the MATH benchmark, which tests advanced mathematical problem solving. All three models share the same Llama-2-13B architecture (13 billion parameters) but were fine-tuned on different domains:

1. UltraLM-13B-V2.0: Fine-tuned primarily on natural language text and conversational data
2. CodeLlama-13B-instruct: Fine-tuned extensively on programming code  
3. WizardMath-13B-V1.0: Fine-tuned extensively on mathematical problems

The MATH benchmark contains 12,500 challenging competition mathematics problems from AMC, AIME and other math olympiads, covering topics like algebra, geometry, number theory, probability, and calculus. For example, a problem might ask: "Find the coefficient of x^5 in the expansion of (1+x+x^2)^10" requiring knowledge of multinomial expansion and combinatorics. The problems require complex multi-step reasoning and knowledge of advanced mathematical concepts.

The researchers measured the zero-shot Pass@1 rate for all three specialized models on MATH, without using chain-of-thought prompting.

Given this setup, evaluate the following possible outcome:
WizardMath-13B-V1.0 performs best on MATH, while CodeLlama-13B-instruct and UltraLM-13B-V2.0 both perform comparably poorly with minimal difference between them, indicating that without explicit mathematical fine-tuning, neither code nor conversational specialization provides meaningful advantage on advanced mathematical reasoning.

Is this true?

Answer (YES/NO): NO